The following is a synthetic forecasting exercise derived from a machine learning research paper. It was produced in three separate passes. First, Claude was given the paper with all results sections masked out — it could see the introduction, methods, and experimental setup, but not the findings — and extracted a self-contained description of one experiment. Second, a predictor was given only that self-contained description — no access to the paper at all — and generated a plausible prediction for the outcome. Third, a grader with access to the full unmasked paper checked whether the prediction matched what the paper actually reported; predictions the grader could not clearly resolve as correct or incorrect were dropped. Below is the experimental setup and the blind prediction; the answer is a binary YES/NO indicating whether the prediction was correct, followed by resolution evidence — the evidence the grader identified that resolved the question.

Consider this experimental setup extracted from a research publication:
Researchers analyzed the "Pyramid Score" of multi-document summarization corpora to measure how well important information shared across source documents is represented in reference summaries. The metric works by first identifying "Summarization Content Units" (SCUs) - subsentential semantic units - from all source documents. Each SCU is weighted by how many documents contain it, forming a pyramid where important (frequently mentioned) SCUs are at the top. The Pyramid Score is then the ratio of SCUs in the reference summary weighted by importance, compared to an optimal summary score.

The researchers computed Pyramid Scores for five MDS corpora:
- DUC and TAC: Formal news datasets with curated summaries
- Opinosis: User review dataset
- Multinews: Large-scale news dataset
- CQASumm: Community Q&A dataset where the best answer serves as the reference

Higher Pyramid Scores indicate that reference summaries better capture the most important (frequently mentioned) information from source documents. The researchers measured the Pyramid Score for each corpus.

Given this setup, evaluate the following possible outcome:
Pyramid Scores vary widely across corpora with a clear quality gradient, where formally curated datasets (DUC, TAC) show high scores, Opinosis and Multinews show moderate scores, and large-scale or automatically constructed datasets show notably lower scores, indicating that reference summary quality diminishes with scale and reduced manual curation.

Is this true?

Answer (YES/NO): NO